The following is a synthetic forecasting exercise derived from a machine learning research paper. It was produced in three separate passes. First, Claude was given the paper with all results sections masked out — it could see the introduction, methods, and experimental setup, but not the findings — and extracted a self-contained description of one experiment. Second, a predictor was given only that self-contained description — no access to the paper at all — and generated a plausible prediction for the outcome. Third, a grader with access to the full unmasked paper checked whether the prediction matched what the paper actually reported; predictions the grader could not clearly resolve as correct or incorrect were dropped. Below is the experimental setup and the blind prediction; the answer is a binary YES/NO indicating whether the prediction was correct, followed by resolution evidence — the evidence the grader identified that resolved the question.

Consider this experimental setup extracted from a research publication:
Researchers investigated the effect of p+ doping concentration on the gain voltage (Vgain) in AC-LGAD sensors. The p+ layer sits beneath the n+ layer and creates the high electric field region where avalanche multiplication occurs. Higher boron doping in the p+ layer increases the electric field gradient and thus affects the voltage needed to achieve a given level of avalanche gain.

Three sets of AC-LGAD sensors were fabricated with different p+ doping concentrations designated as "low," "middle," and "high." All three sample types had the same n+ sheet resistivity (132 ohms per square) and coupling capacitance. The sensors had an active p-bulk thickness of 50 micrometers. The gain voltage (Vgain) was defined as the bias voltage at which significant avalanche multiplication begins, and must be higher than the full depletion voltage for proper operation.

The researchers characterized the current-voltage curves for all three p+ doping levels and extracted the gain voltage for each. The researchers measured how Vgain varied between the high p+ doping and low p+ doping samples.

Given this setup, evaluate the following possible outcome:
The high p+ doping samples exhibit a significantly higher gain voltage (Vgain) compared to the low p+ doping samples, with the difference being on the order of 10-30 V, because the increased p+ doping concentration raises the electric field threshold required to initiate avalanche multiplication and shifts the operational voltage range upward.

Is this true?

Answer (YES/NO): NO